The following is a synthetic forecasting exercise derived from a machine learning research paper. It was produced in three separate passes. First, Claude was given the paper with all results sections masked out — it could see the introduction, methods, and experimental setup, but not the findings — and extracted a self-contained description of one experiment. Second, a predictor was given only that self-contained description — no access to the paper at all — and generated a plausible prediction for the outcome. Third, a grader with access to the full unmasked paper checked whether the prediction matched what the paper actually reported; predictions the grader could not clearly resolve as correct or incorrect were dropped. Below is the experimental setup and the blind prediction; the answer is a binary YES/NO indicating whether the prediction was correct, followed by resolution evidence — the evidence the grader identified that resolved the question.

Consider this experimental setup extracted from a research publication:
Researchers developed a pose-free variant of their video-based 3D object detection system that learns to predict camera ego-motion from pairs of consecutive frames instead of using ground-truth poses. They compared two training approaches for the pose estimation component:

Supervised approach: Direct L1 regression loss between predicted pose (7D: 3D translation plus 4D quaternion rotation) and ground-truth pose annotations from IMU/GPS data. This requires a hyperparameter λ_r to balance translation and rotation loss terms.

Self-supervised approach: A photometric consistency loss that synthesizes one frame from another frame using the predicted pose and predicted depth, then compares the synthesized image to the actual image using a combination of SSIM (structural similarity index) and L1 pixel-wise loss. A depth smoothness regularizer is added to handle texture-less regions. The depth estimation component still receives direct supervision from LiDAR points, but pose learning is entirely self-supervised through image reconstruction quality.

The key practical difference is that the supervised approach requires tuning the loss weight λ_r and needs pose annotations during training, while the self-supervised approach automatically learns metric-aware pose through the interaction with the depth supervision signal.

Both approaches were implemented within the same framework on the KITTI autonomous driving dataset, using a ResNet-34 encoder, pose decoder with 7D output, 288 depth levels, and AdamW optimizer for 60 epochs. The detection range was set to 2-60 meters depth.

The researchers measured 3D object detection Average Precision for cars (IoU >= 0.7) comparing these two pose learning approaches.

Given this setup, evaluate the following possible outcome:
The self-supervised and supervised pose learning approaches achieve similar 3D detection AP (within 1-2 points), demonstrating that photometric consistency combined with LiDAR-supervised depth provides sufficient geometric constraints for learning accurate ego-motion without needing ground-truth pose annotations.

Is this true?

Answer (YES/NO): NO